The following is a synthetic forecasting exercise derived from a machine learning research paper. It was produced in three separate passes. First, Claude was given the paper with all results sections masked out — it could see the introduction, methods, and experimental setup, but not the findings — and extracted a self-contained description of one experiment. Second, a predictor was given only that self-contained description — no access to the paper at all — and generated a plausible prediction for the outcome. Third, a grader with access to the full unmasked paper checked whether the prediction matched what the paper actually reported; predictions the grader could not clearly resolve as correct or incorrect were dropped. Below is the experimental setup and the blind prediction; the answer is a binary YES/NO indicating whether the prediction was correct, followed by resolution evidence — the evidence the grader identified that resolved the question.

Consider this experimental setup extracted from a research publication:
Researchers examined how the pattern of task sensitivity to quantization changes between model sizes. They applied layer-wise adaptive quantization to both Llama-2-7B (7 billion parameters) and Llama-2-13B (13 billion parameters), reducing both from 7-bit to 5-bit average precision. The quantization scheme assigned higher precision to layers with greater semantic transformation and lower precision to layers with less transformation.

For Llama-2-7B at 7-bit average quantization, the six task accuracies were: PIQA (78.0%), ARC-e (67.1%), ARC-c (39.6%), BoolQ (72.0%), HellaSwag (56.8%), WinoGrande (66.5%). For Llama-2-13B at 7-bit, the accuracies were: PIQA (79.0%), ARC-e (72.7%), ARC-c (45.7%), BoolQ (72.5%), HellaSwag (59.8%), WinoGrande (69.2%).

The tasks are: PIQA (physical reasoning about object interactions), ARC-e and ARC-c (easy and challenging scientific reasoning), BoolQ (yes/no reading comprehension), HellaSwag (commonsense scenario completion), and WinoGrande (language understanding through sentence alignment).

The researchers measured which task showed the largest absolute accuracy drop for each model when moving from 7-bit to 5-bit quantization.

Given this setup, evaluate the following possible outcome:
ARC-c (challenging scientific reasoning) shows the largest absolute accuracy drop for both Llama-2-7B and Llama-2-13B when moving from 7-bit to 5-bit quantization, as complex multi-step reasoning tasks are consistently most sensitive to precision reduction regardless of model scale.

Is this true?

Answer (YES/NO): NO